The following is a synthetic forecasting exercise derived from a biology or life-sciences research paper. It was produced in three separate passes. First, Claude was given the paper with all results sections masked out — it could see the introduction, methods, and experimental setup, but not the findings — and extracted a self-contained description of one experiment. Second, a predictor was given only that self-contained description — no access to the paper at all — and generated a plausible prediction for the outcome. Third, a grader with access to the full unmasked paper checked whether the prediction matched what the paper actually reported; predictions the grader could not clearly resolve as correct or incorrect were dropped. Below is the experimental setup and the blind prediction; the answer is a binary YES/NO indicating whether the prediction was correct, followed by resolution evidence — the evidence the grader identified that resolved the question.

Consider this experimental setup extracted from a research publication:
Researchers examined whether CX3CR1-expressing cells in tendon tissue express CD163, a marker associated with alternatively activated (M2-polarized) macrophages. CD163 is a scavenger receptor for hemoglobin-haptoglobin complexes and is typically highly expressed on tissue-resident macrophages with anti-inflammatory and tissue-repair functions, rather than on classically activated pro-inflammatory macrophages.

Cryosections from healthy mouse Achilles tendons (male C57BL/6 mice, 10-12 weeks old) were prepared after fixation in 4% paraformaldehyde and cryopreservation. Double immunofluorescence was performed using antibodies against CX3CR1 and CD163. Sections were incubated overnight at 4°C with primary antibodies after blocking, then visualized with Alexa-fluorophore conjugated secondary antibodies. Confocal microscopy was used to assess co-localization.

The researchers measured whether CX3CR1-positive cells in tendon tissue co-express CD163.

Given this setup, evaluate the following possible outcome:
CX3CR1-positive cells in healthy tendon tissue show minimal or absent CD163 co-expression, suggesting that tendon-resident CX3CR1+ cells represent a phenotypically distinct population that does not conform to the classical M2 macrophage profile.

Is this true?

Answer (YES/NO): NO